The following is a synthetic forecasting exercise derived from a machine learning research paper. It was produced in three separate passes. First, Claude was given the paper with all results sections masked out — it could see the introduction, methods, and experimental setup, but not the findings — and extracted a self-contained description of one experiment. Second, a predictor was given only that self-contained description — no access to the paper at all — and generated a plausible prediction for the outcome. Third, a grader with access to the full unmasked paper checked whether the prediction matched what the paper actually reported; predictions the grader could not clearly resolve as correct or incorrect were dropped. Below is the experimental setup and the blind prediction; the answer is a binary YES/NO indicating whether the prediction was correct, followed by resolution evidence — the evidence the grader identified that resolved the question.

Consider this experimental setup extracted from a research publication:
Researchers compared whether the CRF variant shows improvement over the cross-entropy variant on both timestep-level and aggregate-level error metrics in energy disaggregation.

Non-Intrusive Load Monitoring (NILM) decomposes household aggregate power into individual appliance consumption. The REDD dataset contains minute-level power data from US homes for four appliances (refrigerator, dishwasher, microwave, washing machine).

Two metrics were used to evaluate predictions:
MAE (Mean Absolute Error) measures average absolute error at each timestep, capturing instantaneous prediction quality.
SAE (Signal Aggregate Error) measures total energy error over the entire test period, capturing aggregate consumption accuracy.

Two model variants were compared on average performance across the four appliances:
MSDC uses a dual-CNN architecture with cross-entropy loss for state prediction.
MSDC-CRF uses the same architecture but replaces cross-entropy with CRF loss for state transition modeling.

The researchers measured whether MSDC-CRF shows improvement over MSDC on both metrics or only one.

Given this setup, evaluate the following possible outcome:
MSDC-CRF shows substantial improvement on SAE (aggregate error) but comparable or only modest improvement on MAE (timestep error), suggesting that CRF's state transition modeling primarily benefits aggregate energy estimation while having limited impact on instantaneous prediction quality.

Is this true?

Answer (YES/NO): NO